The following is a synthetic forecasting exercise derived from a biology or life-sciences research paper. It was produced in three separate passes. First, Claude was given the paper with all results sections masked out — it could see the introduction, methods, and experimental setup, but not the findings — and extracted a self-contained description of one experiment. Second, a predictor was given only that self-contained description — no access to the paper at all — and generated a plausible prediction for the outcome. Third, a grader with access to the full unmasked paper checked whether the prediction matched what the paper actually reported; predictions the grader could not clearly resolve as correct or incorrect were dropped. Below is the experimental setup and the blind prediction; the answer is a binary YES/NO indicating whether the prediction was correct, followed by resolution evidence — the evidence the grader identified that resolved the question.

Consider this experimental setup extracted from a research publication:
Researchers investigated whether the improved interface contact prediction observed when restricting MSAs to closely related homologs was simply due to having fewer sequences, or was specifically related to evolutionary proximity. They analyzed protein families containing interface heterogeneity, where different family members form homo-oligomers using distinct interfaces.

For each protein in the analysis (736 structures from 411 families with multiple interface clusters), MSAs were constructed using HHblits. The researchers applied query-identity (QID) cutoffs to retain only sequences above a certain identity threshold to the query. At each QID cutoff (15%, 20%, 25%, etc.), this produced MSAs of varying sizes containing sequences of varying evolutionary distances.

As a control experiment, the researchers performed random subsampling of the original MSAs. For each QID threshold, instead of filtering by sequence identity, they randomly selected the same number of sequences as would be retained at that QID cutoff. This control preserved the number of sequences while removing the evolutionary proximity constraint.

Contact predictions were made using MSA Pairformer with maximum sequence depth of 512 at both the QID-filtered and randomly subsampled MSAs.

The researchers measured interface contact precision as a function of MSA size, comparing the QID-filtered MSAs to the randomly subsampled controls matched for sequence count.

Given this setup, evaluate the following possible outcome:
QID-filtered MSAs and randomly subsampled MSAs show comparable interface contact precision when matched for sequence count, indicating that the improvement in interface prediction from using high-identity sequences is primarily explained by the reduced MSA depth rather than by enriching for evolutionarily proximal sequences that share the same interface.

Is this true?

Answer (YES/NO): NO